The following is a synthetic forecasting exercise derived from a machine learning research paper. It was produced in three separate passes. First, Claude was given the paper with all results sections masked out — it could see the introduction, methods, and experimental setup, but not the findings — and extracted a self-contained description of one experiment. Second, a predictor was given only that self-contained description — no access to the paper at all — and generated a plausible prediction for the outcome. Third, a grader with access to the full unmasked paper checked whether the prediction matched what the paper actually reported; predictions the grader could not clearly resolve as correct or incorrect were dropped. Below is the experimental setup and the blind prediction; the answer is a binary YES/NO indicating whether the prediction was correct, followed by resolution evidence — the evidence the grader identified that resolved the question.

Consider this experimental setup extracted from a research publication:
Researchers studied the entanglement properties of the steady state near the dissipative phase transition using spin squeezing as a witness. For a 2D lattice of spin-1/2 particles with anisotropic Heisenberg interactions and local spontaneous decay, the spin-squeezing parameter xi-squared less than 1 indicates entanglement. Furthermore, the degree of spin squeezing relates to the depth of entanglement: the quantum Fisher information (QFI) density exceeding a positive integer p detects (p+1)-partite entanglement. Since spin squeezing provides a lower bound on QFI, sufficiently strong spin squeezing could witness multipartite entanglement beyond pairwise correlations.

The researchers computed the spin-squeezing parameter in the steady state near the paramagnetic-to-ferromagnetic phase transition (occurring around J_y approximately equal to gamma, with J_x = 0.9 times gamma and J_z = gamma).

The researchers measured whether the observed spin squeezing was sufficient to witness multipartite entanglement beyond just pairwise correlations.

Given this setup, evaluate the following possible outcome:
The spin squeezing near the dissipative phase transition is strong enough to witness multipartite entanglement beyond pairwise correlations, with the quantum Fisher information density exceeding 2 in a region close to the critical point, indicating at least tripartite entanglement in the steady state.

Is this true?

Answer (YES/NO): NO